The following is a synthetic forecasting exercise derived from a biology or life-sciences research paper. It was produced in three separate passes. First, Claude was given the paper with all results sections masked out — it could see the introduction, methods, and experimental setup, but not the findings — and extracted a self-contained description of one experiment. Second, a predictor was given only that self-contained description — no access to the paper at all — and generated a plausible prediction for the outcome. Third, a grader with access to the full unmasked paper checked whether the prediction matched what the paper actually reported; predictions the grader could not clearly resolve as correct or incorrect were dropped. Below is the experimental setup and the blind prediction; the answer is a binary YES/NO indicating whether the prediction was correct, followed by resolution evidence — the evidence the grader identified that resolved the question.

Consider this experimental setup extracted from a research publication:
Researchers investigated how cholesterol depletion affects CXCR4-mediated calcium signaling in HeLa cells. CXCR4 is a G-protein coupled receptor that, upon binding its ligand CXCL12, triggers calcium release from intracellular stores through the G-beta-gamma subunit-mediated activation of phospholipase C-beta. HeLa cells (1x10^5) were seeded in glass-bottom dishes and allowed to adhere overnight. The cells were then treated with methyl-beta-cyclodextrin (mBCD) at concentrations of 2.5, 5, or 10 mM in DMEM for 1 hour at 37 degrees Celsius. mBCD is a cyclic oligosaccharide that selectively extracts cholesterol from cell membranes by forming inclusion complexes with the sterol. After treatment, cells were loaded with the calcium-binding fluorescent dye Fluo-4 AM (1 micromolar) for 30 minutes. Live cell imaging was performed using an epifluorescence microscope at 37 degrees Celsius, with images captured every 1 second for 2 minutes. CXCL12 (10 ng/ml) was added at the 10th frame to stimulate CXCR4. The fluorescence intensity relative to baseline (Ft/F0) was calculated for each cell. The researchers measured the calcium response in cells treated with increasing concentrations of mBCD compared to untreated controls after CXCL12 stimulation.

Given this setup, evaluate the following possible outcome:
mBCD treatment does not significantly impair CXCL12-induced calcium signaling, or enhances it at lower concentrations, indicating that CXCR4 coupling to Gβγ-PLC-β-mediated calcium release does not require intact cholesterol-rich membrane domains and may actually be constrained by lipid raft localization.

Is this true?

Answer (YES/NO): NO